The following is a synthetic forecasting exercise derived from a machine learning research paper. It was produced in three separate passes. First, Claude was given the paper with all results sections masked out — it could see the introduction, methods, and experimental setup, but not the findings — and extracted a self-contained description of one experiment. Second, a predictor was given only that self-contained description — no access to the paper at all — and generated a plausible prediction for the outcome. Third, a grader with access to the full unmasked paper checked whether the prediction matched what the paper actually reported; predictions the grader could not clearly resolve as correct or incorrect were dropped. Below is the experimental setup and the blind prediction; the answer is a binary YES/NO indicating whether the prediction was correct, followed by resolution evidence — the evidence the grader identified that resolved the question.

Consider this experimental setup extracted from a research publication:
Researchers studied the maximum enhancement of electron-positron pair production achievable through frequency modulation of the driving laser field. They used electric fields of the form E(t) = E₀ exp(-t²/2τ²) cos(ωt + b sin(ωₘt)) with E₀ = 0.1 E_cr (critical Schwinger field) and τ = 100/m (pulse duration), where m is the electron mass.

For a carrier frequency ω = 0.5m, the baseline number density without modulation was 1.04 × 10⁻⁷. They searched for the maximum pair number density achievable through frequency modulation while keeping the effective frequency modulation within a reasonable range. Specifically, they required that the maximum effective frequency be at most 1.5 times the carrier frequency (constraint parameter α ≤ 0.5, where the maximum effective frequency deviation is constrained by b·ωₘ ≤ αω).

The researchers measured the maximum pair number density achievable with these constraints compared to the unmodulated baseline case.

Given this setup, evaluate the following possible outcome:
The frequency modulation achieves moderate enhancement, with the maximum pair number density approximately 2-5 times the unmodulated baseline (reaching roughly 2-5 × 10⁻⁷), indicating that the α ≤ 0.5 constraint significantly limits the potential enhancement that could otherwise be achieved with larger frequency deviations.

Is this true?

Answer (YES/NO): NO